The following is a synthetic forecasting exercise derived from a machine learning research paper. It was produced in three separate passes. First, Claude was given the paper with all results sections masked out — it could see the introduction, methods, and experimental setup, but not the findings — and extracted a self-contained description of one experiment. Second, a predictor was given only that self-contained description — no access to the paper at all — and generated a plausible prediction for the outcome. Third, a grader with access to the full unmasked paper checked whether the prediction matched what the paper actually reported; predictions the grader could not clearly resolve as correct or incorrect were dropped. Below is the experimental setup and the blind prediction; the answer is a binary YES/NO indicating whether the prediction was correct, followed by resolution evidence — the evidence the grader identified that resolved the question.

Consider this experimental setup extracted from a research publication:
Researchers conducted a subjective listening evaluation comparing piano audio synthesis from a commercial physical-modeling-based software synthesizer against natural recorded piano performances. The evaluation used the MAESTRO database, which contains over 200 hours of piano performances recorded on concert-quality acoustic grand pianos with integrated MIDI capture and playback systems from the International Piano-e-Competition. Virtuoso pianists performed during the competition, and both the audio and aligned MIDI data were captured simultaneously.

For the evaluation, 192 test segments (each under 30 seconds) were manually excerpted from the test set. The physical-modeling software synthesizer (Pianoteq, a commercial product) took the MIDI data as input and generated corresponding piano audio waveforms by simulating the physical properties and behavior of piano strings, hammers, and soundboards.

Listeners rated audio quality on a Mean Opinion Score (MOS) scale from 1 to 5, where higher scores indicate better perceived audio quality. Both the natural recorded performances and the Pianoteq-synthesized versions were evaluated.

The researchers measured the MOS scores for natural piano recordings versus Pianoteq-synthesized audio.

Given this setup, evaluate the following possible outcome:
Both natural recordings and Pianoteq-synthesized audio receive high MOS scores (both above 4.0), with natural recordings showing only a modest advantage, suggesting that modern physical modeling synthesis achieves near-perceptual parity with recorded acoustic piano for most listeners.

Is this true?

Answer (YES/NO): NO